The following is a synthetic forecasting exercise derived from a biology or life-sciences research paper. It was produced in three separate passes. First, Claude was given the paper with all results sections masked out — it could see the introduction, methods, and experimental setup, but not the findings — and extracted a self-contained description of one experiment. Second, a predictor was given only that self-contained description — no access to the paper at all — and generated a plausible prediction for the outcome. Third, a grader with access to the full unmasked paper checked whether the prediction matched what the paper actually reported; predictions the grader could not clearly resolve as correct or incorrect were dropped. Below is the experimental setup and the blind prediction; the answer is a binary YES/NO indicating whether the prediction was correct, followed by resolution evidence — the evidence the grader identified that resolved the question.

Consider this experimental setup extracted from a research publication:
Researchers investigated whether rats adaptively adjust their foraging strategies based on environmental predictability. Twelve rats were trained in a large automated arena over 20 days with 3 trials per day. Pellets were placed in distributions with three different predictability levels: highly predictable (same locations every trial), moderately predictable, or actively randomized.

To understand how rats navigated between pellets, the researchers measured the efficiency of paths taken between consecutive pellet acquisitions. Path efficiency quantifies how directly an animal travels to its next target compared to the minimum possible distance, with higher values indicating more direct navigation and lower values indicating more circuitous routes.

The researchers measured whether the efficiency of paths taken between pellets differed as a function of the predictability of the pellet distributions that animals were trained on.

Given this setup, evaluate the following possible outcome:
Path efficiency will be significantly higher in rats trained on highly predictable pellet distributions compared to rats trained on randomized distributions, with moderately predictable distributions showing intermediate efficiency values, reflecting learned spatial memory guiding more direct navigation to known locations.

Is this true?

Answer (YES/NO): YES